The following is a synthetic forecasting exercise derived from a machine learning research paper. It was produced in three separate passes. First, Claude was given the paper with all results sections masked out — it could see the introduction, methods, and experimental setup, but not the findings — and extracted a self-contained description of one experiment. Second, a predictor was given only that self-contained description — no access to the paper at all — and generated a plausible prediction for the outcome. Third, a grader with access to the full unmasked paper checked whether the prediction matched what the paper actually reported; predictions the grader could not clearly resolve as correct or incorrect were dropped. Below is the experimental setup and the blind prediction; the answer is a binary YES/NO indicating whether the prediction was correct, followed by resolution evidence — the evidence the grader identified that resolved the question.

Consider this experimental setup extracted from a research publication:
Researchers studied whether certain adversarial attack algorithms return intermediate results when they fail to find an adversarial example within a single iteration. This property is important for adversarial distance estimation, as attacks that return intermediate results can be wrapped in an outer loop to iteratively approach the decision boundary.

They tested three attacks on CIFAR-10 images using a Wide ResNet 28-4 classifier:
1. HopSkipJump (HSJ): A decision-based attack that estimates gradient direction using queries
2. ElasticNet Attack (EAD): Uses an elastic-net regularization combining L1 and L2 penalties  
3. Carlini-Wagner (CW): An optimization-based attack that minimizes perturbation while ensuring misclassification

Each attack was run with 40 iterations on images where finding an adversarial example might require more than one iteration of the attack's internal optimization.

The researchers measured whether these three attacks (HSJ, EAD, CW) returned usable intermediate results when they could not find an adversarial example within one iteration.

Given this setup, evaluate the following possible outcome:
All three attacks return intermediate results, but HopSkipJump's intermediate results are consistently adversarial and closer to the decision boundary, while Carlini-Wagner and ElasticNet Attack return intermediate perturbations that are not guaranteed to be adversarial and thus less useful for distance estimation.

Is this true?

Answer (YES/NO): NO